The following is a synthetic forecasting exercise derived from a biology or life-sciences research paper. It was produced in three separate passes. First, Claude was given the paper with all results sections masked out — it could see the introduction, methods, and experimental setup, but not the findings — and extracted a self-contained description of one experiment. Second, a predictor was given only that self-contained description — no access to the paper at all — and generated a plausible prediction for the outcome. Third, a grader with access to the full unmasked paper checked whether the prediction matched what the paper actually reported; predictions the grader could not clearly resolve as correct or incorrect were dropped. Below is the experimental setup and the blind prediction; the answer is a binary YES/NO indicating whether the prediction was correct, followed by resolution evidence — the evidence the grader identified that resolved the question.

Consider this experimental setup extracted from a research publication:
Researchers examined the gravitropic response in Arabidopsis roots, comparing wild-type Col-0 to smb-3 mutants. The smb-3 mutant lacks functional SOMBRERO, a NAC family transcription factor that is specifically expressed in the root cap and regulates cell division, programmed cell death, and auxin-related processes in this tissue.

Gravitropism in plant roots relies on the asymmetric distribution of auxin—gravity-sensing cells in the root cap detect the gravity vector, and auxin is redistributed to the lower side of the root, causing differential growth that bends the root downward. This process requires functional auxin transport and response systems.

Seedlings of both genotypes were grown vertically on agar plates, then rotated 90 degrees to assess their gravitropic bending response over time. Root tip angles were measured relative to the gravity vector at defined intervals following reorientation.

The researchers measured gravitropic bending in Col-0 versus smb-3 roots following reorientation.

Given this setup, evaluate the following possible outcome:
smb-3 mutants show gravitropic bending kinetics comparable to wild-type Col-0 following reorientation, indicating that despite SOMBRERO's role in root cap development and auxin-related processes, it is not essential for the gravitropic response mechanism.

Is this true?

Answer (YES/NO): YES